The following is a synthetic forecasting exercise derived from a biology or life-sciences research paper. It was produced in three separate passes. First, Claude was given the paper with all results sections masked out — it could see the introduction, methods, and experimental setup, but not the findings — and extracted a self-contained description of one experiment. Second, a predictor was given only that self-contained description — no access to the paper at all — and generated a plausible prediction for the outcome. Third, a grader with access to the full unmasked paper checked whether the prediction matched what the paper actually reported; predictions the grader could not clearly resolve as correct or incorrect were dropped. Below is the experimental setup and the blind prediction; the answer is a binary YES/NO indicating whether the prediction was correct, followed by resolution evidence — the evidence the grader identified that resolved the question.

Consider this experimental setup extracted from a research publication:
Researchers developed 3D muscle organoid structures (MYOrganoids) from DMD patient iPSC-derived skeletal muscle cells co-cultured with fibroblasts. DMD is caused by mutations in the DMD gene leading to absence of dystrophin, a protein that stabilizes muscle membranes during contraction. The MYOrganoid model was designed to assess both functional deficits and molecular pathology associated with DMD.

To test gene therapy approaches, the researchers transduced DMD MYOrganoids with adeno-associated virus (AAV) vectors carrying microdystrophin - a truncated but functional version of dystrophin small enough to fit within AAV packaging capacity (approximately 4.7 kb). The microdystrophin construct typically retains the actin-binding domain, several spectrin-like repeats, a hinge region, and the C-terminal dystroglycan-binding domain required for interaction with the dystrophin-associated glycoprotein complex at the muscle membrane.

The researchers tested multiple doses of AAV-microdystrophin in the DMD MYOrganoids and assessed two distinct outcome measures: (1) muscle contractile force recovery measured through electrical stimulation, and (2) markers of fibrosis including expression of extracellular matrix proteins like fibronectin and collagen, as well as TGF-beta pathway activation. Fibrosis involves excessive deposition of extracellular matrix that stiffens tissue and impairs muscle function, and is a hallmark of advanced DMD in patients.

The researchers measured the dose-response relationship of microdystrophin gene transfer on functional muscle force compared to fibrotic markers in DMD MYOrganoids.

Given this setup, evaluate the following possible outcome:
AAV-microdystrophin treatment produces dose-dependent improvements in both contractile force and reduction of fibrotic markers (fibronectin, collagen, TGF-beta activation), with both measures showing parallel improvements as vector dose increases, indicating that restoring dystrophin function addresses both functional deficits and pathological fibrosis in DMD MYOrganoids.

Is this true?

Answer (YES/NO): NO